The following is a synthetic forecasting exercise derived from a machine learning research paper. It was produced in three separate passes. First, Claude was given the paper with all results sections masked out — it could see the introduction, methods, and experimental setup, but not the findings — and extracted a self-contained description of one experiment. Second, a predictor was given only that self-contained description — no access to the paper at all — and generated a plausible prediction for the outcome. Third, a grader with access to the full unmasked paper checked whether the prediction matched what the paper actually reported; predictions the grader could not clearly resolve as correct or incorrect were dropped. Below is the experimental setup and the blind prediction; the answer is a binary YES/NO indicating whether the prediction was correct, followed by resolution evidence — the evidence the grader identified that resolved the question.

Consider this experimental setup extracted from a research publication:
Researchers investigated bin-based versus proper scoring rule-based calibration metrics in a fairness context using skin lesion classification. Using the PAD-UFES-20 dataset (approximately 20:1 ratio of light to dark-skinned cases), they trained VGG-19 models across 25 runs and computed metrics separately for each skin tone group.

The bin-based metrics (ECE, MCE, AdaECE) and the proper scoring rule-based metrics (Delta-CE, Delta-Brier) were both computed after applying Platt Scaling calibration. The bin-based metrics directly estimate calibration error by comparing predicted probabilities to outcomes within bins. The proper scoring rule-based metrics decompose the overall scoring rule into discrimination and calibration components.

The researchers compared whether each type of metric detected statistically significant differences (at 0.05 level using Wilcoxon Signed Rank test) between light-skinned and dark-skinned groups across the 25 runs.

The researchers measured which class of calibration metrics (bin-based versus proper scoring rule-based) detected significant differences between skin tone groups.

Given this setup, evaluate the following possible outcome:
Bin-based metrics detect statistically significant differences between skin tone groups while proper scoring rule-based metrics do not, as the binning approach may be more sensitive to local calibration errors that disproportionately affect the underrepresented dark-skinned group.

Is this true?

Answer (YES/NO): NO